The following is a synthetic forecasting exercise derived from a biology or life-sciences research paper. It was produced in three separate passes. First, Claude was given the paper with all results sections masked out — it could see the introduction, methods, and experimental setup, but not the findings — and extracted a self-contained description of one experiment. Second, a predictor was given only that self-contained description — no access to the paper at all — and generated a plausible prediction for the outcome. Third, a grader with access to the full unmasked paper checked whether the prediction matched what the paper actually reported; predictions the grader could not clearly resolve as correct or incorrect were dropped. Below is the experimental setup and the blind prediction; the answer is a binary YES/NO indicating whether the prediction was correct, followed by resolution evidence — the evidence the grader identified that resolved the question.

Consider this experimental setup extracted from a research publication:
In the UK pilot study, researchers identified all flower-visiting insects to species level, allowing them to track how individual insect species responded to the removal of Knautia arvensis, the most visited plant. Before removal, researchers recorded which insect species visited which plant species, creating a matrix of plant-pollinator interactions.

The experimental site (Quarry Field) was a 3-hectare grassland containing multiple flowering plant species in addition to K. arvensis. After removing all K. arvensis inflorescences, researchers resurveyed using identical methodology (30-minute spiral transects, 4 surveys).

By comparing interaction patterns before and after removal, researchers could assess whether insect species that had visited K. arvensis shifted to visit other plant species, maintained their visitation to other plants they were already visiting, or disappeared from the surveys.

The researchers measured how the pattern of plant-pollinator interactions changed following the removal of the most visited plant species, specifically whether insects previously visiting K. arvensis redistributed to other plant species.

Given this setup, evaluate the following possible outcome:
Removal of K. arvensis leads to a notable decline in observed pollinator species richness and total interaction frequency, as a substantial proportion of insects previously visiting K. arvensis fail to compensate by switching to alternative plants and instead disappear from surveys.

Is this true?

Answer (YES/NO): NO